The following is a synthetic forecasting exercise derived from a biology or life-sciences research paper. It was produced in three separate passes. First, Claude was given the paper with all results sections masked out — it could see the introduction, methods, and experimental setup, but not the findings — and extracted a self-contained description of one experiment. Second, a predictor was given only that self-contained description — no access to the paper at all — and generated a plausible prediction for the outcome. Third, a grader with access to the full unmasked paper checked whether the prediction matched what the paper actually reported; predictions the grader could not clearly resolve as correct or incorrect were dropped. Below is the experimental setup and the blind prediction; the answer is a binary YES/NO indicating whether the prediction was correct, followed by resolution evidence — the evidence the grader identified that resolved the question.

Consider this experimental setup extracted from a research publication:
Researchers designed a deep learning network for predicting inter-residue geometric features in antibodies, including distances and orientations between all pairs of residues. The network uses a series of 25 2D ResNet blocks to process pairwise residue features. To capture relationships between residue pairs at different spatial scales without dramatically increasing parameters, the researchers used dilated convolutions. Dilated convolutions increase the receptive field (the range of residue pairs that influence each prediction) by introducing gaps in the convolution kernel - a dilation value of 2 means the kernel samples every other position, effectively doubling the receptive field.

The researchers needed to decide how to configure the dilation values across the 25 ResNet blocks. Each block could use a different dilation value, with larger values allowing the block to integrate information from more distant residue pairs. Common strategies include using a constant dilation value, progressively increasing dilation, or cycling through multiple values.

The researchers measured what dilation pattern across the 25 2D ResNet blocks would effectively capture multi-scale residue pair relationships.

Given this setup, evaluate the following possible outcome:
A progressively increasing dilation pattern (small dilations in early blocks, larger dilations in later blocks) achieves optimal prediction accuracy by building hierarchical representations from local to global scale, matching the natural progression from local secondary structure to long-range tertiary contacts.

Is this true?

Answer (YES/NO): NO